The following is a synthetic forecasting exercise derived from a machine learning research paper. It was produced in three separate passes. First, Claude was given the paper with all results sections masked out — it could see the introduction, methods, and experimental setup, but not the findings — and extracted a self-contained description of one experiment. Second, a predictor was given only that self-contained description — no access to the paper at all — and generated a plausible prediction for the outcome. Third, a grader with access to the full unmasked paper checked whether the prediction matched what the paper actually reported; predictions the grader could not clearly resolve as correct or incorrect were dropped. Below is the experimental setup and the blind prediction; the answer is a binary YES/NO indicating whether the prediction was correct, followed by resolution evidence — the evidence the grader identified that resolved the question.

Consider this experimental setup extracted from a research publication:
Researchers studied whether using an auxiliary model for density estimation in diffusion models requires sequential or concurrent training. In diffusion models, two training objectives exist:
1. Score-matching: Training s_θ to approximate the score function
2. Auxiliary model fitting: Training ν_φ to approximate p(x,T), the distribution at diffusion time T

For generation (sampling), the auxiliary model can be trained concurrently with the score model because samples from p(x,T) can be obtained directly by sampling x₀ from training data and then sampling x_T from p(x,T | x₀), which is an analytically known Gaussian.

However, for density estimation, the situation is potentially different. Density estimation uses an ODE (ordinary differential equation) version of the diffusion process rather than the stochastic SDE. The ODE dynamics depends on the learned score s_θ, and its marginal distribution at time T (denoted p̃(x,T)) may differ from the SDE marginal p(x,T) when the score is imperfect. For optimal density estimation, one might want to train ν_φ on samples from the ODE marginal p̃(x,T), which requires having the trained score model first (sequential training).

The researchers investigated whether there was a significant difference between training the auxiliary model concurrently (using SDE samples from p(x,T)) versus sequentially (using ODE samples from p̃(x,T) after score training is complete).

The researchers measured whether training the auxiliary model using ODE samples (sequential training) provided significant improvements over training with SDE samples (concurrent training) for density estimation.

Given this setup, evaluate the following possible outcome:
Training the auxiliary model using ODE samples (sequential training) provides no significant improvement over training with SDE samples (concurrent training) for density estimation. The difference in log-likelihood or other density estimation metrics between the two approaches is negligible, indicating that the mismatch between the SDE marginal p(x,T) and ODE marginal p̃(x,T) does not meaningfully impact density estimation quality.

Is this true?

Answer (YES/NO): YES